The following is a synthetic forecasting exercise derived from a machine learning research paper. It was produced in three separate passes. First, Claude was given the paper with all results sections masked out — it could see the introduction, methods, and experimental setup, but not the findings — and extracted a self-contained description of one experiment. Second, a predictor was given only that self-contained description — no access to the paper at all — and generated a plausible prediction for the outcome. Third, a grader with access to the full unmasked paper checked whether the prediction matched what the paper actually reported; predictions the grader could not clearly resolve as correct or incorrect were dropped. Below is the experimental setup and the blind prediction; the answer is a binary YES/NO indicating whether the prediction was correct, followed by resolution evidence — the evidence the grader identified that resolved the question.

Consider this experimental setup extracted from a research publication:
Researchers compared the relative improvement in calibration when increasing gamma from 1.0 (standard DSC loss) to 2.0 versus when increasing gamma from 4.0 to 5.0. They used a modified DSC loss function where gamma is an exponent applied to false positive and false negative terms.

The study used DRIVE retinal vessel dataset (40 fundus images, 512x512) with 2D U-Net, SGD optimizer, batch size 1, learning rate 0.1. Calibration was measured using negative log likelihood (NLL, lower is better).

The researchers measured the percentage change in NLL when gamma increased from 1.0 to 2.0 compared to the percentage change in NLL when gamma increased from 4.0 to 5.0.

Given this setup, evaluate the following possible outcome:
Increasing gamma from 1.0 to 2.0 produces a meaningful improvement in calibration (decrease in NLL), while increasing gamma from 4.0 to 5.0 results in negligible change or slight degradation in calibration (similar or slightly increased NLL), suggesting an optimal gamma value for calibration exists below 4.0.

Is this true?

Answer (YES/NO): YES